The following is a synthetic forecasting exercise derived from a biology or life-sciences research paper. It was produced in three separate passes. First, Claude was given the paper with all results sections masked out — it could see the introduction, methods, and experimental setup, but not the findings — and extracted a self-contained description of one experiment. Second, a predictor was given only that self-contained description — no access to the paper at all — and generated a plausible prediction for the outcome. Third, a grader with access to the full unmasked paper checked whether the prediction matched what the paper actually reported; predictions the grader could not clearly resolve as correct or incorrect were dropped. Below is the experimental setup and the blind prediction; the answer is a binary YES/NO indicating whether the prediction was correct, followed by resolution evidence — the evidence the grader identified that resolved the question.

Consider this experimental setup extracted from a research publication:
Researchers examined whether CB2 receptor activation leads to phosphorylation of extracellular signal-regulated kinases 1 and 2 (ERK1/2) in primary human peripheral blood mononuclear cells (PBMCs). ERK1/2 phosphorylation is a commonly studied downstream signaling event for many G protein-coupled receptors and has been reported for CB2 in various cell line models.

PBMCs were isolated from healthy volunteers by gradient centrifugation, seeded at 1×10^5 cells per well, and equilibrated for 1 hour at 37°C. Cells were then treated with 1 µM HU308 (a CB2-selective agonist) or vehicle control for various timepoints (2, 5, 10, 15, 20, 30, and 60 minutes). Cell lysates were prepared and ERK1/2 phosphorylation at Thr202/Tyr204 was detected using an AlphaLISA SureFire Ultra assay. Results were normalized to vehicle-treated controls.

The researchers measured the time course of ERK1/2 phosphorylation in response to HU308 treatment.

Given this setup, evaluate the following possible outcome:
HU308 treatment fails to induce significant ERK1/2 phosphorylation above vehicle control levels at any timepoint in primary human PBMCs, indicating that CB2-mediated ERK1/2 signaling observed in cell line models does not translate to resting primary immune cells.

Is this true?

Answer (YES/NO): NO